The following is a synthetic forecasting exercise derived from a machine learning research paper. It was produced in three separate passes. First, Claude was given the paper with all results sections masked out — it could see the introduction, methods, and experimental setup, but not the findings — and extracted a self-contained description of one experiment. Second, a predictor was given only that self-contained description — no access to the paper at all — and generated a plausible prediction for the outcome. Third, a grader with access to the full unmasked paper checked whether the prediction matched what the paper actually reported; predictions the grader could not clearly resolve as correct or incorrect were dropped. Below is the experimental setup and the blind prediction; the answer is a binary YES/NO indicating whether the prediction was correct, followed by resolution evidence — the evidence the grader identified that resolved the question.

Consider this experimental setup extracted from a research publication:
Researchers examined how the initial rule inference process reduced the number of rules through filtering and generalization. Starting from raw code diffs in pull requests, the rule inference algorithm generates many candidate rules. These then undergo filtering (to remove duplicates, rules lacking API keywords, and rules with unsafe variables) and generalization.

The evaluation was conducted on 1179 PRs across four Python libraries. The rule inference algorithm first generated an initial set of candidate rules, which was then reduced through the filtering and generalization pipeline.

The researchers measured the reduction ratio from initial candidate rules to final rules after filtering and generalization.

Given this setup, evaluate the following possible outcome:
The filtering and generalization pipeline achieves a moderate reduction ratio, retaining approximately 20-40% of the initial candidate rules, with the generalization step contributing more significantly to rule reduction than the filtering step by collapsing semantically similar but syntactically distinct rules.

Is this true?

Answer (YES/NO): NO